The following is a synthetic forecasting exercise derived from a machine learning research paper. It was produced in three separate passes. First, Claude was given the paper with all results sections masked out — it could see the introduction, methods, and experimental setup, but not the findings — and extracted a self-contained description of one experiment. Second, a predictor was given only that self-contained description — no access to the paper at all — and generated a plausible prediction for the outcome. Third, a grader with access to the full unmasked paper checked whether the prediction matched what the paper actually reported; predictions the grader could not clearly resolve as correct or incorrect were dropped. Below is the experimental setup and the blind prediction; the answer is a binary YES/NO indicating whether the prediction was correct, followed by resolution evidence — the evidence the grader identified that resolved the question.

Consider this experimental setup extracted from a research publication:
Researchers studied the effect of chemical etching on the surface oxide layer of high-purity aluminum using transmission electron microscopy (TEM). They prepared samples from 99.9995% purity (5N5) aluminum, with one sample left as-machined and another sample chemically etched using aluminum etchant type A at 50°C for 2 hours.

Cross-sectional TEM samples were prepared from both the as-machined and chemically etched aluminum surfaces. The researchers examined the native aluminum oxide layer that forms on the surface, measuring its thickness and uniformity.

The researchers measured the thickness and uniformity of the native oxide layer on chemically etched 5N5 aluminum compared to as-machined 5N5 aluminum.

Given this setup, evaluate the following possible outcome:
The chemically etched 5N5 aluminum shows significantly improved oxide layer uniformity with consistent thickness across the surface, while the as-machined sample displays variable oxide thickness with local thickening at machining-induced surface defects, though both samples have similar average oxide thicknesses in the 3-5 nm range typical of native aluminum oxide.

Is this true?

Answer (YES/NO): NO